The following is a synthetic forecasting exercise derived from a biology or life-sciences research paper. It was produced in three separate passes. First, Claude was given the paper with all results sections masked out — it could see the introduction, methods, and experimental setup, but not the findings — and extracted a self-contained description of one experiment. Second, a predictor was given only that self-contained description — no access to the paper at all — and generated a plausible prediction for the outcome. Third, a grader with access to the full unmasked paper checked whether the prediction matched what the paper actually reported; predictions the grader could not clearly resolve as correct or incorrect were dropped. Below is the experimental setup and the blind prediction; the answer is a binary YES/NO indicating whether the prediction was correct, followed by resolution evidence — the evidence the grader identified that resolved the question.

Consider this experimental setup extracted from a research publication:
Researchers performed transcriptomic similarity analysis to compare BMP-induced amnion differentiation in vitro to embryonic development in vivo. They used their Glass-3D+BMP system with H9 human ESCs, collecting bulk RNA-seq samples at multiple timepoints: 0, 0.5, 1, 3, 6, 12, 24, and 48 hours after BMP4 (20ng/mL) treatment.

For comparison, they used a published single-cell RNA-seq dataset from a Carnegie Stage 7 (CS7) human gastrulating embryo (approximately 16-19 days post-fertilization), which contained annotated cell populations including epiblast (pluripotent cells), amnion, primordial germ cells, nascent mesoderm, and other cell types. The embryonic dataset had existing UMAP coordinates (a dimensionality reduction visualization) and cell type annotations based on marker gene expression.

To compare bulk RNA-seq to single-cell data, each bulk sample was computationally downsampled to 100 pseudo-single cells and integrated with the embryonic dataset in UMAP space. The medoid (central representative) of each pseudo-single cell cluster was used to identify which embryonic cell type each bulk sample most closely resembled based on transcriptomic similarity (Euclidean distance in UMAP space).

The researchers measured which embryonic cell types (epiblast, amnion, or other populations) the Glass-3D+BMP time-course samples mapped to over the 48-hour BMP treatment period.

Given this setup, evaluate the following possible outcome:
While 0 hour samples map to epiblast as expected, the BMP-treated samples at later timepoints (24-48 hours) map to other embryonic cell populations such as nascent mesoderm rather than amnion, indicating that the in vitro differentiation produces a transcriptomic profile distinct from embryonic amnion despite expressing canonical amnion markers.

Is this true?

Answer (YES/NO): NO